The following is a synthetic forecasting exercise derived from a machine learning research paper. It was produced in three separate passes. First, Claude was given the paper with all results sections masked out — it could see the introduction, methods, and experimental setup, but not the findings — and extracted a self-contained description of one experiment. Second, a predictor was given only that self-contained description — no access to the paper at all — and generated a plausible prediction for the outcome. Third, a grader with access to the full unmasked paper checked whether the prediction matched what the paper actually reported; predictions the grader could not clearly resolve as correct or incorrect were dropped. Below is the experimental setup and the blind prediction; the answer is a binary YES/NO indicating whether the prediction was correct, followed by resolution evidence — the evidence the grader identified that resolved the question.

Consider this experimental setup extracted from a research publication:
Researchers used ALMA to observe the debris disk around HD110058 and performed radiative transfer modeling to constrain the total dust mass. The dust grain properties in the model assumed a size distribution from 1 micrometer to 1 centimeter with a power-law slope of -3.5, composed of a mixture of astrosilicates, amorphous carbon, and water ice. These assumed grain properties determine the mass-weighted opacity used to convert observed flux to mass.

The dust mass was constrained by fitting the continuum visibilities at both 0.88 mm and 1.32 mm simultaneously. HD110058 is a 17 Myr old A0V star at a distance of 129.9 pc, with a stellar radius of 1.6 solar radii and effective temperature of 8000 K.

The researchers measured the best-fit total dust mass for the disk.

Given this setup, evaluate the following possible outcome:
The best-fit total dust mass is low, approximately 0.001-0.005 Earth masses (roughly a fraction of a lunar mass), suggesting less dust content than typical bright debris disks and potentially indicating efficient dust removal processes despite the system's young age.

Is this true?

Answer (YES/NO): NO